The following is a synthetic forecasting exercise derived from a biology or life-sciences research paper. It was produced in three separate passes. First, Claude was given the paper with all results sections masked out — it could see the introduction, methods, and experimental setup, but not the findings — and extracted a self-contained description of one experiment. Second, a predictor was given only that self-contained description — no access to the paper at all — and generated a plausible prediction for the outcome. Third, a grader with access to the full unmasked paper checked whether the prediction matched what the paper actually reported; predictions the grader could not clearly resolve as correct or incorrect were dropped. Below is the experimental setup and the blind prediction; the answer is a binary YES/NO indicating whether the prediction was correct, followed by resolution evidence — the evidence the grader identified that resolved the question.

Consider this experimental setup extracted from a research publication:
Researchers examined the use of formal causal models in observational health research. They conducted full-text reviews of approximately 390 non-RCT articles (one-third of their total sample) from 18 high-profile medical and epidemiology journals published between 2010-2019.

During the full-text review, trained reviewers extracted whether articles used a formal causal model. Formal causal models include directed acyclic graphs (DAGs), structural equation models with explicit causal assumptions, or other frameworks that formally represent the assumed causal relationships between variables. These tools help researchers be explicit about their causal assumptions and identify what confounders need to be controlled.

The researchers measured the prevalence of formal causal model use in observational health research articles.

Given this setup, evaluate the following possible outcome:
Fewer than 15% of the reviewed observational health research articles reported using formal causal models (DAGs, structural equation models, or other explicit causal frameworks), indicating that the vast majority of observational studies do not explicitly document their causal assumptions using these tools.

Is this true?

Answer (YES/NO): YES